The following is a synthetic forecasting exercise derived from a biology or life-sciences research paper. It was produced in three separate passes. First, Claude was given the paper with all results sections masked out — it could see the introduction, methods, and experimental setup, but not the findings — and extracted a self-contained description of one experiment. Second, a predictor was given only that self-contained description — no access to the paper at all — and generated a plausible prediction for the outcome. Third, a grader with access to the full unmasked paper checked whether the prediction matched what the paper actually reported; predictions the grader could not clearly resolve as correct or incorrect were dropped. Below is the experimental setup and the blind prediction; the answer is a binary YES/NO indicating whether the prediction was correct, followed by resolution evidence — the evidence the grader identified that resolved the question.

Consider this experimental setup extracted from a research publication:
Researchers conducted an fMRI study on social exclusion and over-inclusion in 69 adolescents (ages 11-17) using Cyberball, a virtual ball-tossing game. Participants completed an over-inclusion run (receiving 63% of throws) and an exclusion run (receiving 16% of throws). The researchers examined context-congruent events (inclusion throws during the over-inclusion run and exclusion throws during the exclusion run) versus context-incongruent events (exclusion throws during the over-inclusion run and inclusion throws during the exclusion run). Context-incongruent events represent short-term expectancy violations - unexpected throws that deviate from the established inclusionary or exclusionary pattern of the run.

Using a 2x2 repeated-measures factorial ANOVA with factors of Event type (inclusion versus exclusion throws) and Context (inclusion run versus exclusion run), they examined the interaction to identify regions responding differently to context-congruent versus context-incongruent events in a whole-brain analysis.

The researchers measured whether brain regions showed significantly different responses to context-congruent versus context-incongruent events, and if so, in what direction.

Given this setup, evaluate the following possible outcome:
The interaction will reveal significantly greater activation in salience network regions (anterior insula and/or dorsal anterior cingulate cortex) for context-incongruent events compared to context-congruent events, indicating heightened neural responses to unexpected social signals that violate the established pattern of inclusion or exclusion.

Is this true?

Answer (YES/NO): YES